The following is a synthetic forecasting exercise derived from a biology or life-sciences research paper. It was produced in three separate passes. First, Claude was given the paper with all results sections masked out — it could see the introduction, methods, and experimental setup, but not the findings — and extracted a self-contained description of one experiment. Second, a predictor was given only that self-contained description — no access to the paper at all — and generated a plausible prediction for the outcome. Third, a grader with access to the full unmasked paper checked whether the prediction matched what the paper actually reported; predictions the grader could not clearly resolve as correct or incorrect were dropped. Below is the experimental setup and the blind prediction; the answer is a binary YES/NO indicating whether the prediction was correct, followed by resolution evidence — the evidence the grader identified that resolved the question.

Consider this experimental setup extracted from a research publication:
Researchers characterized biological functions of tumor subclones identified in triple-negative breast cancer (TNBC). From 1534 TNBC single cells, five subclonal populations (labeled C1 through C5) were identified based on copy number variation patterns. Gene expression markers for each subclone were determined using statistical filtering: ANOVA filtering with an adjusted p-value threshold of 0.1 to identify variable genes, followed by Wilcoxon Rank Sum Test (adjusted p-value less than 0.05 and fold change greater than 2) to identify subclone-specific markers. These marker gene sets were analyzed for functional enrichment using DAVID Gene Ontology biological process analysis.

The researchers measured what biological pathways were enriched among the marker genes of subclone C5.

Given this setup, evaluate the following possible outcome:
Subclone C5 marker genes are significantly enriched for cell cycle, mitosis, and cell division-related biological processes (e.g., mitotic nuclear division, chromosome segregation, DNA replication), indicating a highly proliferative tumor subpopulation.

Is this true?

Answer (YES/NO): NO